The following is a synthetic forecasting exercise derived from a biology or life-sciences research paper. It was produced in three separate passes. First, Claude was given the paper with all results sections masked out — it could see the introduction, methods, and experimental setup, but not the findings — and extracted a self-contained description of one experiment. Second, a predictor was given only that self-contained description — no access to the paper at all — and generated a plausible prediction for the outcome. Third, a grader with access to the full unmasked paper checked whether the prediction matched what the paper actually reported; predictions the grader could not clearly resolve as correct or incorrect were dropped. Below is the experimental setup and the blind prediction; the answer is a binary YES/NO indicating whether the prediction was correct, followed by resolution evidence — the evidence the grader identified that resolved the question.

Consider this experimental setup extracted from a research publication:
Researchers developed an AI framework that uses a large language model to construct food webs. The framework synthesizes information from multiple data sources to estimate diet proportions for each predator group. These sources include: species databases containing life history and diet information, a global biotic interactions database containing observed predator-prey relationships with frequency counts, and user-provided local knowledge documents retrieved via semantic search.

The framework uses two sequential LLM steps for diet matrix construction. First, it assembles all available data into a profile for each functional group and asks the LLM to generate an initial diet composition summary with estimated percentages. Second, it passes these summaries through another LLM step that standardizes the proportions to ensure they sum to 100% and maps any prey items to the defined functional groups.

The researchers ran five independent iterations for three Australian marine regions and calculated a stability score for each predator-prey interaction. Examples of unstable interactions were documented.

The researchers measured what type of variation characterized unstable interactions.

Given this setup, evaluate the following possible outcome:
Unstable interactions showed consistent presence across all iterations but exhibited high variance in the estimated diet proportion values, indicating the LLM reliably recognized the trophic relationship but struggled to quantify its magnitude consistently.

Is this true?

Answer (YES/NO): YES